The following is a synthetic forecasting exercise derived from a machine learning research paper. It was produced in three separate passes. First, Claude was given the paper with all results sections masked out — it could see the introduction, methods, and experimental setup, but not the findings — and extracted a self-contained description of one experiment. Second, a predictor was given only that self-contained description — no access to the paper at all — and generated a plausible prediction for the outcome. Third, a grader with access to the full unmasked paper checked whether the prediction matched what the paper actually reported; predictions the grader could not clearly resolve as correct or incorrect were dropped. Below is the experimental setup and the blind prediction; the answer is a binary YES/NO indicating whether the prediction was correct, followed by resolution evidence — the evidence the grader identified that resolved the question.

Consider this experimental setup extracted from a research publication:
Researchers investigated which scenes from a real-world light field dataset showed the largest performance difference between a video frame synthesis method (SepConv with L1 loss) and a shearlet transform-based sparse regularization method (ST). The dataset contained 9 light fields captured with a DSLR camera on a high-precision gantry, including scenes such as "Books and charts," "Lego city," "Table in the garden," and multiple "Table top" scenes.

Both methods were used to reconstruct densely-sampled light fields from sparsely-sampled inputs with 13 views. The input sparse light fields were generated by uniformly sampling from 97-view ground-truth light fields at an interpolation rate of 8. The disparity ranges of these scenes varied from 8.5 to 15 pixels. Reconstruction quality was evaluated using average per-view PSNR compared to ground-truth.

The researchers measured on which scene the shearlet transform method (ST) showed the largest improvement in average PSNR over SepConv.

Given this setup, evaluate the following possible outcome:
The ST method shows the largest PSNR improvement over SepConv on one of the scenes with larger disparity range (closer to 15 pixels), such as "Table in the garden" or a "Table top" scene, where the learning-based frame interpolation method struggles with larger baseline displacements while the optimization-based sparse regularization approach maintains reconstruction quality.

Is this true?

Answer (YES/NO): NO